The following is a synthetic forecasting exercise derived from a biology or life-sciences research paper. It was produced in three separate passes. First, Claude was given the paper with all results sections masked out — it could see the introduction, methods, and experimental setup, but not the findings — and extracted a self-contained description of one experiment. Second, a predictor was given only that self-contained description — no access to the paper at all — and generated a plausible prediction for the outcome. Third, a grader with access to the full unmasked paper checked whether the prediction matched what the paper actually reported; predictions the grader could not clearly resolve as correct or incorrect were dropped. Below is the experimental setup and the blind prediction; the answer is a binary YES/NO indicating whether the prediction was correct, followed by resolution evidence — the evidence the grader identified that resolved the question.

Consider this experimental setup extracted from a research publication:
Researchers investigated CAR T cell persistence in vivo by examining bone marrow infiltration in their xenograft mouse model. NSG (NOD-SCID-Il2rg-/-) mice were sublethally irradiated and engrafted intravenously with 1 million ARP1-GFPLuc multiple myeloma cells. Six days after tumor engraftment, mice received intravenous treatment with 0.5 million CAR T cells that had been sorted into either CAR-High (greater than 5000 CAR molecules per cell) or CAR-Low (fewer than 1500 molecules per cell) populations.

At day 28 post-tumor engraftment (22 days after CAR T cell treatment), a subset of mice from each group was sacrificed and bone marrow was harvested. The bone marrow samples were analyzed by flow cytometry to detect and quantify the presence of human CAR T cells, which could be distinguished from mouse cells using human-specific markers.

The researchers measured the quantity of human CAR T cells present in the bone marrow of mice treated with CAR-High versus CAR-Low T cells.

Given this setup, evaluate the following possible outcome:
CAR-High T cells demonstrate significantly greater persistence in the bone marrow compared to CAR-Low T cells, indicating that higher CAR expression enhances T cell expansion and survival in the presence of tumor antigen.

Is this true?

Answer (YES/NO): NO